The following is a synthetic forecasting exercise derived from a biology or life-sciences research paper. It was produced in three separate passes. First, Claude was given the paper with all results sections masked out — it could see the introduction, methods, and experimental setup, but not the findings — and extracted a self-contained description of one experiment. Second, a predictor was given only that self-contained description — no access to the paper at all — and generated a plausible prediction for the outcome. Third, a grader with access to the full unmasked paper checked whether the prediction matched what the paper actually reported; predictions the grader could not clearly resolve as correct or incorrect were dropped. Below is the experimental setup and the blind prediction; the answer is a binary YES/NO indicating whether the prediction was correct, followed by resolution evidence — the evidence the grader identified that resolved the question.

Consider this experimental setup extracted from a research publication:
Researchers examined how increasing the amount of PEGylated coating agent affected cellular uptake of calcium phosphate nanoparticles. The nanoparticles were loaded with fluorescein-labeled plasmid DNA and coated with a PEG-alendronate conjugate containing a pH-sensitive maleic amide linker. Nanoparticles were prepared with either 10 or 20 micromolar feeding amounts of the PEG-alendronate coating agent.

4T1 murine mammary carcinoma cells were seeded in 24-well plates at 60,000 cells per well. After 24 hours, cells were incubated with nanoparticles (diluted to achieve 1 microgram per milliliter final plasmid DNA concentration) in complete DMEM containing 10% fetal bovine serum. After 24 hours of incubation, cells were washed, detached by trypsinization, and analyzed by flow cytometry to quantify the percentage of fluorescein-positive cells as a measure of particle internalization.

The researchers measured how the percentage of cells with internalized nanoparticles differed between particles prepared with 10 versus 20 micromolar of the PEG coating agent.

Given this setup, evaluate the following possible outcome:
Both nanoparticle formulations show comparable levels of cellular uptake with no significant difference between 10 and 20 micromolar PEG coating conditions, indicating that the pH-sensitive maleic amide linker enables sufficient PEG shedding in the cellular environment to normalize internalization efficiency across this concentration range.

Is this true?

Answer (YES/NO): NO